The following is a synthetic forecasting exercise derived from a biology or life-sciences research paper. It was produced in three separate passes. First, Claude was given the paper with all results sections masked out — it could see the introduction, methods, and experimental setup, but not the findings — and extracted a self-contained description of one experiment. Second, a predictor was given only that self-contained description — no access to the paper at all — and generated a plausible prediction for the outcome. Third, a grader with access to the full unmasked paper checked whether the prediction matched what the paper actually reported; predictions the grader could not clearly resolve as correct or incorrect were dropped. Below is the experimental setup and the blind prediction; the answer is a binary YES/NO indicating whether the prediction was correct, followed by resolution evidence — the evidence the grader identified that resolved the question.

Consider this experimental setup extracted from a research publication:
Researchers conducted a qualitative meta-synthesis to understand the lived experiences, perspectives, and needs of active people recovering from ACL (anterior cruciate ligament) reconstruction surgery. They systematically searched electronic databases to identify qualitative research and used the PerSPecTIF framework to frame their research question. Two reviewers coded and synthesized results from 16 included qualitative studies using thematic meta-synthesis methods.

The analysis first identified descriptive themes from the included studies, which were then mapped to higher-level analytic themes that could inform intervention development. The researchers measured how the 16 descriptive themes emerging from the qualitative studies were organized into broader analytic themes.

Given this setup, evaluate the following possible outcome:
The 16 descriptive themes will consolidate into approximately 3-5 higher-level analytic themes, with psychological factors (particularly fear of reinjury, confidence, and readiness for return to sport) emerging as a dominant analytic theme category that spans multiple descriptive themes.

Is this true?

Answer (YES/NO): YES